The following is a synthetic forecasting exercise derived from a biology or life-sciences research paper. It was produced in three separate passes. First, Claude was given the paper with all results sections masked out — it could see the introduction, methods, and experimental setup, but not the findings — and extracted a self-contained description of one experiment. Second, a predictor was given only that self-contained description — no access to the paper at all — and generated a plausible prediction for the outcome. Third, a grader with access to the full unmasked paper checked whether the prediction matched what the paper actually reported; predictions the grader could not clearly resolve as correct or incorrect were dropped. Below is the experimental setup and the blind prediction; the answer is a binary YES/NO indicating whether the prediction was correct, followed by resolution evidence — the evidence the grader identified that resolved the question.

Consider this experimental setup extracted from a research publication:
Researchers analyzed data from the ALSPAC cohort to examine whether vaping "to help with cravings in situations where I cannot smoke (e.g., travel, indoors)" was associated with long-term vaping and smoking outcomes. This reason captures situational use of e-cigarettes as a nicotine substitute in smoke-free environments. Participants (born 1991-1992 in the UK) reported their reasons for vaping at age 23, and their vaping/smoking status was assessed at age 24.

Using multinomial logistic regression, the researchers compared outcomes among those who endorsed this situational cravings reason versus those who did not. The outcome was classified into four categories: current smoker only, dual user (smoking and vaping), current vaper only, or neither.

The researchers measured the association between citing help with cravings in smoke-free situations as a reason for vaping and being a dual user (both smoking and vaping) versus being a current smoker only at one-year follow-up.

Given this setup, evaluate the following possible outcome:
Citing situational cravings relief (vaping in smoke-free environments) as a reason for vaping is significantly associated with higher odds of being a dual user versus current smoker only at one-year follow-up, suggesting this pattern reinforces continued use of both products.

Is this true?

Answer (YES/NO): YES